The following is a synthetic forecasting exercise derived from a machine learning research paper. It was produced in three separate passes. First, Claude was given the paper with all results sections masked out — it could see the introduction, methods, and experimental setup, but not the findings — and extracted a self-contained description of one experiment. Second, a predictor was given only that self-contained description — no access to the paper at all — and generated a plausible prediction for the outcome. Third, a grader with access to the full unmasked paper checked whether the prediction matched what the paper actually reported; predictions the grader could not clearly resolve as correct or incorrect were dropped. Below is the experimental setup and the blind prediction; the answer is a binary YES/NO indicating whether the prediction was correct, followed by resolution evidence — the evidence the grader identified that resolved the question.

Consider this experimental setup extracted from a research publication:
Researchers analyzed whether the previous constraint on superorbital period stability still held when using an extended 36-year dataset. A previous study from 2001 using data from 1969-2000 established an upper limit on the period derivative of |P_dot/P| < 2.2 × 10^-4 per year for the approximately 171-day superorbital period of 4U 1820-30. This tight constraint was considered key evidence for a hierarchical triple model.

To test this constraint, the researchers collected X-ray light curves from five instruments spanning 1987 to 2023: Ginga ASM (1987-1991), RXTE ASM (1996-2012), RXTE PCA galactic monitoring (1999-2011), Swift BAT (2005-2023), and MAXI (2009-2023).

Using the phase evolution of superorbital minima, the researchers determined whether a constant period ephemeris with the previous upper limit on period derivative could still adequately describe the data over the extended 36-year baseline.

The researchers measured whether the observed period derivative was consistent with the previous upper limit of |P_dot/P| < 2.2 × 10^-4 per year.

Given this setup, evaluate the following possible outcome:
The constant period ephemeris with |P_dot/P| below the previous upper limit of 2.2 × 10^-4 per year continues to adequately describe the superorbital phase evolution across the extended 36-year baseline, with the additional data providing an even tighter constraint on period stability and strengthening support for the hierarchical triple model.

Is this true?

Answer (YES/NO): NO